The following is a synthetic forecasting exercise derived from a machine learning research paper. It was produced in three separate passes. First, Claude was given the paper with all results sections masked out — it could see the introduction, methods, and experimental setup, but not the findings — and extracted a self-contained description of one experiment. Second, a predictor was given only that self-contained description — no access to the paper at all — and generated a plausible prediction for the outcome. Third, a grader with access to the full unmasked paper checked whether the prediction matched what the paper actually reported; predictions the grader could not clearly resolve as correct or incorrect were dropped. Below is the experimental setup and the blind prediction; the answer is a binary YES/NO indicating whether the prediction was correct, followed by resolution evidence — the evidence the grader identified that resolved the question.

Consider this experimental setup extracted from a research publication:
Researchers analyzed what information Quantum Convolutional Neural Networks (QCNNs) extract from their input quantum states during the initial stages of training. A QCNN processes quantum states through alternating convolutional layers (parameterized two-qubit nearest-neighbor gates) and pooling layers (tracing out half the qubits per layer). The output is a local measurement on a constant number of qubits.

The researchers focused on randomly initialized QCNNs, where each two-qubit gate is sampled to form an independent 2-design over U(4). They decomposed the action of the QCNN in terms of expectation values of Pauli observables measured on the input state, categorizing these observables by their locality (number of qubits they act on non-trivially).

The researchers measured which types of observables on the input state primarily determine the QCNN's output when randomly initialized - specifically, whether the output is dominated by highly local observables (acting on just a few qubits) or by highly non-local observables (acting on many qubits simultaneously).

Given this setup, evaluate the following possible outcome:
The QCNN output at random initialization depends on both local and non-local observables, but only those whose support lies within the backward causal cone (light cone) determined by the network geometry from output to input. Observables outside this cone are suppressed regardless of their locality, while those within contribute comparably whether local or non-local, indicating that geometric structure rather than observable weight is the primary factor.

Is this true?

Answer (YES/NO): NO